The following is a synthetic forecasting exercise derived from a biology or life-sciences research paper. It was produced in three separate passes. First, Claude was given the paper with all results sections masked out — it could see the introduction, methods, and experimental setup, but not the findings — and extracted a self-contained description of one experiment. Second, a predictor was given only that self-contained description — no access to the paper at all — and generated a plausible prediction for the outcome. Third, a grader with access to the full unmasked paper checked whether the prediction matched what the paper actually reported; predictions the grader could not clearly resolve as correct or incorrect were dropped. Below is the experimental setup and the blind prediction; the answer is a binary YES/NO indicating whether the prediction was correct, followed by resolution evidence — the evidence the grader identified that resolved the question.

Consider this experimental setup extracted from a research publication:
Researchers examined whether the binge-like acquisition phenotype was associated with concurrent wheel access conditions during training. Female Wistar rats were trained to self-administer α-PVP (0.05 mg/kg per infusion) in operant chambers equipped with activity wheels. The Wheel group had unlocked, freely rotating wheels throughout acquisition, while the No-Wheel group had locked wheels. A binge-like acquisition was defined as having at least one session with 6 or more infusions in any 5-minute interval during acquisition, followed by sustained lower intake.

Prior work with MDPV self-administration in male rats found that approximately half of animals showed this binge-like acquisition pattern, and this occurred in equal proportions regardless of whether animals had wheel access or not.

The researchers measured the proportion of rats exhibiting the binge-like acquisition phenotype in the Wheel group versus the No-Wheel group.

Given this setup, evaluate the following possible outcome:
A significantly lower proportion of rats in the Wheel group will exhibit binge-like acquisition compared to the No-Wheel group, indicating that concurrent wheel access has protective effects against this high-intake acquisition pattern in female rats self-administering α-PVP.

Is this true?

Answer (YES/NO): NO